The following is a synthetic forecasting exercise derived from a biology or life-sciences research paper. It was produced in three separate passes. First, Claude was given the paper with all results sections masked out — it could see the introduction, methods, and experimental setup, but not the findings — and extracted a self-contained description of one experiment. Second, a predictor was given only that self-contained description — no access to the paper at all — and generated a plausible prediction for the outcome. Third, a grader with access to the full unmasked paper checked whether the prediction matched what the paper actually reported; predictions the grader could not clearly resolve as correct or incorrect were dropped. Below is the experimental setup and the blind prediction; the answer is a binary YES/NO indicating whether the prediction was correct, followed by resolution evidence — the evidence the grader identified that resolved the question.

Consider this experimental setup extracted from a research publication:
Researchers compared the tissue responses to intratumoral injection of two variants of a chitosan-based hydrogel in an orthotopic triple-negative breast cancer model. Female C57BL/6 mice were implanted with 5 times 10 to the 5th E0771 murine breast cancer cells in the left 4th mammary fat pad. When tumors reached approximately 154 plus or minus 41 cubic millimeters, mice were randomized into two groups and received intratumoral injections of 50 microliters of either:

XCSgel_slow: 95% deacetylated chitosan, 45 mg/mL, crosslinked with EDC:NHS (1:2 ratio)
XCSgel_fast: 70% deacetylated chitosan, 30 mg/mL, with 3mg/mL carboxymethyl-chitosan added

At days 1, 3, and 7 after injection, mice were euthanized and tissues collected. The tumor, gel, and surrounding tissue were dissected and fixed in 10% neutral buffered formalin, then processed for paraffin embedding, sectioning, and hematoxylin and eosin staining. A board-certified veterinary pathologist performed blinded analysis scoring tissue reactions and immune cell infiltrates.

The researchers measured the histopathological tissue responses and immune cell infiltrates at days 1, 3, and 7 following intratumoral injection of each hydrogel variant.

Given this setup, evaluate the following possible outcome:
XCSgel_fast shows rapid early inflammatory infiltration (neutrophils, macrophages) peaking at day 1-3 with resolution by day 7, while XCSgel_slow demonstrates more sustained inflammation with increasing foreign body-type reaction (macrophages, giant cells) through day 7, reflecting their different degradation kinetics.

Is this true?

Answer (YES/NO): NO